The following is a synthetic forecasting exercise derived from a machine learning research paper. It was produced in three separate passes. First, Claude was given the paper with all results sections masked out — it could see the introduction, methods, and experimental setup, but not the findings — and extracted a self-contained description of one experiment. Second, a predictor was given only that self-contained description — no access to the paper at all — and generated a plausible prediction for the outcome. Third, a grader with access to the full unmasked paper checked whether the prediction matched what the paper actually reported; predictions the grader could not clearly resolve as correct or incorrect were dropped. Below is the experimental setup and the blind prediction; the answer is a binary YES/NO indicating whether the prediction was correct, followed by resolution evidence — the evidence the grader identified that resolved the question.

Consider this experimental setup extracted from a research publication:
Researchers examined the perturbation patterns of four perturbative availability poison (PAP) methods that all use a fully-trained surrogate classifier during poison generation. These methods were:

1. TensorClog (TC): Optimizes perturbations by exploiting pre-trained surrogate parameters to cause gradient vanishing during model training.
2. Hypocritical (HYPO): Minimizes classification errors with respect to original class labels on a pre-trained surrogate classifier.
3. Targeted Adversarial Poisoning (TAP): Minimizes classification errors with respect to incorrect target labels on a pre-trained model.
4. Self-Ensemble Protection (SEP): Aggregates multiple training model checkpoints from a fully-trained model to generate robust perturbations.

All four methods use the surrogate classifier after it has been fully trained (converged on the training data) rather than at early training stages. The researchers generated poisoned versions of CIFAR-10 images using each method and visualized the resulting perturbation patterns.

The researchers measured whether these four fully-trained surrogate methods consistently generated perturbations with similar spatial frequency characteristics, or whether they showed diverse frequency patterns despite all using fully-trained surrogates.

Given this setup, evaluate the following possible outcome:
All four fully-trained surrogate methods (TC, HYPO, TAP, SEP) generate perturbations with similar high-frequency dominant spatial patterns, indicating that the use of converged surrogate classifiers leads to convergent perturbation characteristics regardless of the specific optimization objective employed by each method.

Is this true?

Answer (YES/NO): YES